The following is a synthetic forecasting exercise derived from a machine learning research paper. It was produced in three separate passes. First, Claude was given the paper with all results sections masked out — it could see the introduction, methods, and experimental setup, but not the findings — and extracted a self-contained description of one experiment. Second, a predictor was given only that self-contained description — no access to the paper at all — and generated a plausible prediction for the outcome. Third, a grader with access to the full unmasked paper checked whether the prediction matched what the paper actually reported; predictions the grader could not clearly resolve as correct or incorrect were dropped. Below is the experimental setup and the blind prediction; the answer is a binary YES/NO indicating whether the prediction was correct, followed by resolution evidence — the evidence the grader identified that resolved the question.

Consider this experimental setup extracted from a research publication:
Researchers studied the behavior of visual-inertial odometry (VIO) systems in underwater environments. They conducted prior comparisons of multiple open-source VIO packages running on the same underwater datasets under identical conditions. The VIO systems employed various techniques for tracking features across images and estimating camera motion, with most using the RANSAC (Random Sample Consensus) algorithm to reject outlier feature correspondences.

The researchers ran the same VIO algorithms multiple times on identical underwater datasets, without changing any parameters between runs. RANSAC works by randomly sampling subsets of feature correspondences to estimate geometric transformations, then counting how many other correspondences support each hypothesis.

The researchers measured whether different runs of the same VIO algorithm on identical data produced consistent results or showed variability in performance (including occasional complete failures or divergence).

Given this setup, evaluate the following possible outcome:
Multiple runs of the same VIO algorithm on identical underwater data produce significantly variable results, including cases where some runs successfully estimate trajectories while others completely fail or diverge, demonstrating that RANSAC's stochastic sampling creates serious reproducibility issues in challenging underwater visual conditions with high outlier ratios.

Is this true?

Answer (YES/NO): YES